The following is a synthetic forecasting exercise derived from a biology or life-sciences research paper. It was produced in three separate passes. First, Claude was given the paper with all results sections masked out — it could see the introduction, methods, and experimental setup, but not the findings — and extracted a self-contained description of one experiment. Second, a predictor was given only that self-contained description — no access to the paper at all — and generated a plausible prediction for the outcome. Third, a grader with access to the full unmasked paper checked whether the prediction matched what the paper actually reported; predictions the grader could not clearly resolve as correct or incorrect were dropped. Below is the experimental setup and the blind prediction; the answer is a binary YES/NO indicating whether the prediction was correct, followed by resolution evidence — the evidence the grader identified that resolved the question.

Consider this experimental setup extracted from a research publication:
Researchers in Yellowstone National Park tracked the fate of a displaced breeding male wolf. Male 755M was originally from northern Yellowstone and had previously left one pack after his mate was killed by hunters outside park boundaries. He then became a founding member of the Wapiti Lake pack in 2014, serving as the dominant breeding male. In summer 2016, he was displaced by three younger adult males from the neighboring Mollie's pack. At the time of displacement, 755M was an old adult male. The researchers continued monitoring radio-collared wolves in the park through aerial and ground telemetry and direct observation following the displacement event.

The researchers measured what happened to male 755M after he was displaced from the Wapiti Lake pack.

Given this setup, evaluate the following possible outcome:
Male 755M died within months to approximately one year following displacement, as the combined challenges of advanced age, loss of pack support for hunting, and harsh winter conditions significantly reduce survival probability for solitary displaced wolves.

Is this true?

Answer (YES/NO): NO